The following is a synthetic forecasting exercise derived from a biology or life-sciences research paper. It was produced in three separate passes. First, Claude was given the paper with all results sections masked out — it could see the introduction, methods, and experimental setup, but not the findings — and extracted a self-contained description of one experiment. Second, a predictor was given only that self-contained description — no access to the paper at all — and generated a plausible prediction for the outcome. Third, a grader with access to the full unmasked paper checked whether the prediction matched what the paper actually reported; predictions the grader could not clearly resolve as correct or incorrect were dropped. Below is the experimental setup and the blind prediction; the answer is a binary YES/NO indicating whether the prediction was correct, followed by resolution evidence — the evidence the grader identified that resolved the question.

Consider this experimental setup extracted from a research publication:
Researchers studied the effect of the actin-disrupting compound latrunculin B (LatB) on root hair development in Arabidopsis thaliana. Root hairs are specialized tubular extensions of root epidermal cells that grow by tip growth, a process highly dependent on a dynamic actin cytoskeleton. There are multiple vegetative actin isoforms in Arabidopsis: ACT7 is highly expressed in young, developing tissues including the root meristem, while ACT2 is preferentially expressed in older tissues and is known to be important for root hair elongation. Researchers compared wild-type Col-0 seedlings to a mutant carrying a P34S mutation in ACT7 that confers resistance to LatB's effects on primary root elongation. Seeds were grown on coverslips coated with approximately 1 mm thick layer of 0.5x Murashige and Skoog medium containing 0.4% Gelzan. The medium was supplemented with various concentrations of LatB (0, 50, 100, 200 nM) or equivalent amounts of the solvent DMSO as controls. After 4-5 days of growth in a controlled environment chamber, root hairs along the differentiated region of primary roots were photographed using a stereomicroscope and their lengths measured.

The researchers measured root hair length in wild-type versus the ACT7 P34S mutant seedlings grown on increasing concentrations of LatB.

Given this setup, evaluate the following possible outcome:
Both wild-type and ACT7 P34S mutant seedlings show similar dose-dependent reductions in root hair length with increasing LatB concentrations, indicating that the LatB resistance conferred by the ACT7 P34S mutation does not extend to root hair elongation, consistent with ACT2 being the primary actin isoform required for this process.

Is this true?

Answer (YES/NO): NO